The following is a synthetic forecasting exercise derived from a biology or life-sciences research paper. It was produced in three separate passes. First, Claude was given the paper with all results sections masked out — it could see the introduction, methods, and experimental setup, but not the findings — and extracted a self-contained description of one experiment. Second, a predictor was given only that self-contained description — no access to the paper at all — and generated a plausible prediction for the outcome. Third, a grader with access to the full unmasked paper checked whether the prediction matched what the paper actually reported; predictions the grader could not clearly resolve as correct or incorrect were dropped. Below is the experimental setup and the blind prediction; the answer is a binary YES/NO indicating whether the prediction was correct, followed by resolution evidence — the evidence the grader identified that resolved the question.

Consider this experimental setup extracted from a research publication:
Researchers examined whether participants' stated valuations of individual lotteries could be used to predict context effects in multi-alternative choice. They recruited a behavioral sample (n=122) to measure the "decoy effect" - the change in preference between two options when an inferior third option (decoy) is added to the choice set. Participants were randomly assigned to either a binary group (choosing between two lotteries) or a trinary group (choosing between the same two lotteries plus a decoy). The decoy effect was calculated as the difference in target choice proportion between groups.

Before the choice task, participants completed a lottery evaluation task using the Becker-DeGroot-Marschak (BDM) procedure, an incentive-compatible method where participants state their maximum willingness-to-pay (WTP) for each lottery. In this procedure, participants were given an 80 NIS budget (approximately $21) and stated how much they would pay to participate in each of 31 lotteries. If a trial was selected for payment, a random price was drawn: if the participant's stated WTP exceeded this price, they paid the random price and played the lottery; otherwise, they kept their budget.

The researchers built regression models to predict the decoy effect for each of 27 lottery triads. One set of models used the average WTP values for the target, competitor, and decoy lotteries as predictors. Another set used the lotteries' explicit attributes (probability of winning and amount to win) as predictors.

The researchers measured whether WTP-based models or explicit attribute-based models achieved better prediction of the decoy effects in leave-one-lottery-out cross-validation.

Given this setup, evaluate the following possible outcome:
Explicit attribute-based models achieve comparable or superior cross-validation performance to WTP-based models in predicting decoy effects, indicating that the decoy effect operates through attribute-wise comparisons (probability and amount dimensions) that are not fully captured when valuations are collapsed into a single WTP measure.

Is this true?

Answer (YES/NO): YES